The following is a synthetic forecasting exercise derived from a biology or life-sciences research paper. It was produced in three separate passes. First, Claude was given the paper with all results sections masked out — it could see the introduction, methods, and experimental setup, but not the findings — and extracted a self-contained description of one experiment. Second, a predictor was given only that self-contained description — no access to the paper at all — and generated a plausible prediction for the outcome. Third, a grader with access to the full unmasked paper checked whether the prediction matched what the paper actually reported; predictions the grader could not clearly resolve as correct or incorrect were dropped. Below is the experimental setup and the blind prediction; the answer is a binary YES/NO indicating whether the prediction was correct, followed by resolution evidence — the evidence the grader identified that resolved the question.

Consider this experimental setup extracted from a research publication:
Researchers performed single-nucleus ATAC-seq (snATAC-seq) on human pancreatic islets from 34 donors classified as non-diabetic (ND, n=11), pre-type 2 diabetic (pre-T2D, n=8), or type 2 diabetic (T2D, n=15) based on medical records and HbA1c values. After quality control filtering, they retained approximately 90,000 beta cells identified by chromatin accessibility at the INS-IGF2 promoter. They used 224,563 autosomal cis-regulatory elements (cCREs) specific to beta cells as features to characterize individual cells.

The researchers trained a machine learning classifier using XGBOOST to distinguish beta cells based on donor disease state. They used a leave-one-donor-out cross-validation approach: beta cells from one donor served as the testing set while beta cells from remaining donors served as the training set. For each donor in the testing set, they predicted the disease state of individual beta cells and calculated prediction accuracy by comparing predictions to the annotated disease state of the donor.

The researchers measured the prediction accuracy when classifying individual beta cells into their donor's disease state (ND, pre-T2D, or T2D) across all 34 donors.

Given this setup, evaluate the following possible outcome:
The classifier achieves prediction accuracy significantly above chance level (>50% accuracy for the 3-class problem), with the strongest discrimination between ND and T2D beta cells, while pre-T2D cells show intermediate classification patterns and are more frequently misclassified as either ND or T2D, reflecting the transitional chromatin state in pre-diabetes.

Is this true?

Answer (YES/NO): NO